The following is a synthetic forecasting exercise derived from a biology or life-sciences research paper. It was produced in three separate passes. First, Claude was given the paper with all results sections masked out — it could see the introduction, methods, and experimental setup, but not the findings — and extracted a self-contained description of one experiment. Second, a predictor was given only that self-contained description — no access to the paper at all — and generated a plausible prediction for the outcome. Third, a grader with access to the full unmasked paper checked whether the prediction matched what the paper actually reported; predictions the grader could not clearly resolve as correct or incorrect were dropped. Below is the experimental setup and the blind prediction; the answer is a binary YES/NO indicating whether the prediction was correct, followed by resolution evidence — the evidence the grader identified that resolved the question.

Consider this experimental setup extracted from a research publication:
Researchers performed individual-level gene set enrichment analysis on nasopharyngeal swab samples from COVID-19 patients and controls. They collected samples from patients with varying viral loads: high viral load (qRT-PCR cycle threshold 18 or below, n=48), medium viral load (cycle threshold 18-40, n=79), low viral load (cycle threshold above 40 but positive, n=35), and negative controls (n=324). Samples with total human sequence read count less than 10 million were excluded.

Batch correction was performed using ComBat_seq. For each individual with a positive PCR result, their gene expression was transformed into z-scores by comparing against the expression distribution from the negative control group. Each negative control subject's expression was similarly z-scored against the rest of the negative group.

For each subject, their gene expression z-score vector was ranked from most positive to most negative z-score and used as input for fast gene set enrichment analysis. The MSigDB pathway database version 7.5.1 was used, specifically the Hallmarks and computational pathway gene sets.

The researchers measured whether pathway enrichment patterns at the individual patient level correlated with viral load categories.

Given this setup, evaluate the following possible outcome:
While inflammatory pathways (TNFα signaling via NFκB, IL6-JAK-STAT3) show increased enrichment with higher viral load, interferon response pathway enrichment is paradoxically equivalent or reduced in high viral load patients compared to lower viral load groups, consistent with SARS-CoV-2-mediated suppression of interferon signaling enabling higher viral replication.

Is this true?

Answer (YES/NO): NO